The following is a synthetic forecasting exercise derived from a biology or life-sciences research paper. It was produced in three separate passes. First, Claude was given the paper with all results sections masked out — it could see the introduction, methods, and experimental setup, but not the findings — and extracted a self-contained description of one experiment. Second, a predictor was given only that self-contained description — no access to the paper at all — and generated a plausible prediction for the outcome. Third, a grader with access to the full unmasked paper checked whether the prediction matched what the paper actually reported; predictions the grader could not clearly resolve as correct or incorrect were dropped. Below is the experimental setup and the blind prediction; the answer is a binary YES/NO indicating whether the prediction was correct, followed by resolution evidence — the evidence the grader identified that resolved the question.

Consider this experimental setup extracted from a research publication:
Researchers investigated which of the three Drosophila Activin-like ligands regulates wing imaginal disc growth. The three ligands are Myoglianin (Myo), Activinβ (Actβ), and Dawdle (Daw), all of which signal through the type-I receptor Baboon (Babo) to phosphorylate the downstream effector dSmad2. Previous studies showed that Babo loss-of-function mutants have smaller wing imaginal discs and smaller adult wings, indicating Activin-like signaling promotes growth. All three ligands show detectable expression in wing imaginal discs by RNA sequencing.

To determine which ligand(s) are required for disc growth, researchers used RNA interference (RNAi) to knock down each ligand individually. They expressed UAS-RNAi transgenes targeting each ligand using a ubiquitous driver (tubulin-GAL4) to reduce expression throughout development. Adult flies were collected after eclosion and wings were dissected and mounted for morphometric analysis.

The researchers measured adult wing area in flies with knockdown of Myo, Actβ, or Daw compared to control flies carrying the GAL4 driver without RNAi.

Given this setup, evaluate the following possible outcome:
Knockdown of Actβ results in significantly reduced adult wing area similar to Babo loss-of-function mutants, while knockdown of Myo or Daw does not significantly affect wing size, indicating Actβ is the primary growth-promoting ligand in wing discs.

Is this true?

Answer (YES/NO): NO